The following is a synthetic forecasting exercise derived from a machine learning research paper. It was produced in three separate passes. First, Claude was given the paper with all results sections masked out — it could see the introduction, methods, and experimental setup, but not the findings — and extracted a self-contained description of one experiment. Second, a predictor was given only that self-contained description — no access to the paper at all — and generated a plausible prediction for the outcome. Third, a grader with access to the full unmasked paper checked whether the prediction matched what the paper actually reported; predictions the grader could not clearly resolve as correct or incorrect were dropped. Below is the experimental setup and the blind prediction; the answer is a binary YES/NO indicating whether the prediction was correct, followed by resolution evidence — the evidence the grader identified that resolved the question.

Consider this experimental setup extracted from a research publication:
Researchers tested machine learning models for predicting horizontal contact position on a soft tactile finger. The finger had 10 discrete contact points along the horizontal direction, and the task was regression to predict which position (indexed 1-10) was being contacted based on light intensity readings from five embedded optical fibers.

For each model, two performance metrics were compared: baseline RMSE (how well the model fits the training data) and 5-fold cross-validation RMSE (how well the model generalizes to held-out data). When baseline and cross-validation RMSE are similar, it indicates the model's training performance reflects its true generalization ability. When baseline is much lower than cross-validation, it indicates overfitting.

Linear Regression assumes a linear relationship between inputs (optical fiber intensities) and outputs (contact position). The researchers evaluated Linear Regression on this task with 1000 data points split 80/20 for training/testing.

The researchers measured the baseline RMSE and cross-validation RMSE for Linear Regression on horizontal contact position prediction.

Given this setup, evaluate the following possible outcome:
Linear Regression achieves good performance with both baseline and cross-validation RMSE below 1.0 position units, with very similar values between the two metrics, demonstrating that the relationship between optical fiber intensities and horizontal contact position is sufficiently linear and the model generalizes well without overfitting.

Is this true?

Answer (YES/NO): NO